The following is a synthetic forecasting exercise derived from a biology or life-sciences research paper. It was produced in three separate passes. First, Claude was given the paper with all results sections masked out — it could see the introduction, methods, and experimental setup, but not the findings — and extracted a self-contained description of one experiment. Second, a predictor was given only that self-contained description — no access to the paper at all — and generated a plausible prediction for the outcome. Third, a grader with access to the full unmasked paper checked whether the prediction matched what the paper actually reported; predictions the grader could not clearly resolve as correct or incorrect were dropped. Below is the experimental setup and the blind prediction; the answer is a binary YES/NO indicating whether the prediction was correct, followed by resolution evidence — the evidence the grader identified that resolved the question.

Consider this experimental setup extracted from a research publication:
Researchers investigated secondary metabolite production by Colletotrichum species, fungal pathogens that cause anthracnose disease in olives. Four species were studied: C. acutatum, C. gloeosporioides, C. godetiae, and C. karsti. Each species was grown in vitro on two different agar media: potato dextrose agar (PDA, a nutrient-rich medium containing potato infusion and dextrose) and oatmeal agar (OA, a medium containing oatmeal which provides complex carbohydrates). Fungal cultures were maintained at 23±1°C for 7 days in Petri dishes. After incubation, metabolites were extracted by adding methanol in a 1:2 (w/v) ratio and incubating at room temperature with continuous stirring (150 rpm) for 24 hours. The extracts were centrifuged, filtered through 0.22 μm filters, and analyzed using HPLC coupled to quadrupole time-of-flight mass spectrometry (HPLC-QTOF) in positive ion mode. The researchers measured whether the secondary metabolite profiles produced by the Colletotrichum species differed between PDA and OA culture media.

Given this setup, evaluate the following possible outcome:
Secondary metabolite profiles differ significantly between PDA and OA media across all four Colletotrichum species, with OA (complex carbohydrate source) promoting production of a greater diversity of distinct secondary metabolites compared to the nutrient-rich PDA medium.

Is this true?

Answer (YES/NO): NO